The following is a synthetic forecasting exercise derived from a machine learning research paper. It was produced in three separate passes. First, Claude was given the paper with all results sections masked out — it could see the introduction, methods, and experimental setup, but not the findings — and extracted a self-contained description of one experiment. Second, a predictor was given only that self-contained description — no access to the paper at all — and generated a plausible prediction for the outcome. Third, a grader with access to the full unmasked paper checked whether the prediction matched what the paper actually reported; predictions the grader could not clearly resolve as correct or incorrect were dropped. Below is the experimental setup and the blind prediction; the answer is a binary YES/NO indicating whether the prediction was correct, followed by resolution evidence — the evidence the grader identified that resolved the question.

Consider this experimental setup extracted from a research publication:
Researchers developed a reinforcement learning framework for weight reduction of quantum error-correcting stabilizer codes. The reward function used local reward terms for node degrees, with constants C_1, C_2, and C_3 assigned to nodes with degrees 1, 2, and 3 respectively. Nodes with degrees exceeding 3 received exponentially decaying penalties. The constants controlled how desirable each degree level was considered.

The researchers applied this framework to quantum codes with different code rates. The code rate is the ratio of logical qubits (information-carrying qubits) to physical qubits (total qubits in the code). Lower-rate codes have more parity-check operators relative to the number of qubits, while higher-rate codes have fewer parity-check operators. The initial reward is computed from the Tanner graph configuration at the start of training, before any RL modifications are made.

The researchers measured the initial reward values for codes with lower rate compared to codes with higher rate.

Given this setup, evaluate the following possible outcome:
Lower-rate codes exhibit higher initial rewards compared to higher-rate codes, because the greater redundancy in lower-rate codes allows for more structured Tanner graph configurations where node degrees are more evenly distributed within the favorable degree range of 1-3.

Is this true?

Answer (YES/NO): YES